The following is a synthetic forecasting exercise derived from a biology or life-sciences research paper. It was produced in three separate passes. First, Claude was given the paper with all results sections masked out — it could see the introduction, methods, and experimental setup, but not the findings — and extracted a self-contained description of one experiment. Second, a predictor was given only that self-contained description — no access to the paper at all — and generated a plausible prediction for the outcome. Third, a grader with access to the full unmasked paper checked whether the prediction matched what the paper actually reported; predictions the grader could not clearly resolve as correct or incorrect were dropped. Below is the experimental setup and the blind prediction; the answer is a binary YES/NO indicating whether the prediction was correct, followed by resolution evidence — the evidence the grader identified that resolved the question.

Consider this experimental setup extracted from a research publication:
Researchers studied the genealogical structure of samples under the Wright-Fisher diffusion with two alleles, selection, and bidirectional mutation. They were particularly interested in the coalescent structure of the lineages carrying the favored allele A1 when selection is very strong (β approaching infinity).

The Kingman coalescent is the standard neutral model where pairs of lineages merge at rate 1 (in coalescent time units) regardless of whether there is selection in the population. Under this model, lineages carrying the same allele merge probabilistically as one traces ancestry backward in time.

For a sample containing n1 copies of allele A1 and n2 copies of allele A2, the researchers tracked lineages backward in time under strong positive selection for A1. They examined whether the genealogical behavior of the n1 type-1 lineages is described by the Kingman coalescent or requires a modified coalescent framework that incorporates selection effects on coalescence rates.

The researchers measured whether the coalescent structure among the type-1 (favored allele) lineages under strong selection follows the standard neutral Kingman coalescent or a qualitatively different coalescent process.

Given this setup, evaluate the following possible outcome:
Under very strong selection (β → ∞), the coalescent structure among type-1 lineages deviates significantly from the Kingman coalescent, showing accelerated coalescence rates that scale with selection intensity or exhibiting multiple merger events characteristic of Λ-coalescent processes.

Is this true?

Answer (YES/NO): NO